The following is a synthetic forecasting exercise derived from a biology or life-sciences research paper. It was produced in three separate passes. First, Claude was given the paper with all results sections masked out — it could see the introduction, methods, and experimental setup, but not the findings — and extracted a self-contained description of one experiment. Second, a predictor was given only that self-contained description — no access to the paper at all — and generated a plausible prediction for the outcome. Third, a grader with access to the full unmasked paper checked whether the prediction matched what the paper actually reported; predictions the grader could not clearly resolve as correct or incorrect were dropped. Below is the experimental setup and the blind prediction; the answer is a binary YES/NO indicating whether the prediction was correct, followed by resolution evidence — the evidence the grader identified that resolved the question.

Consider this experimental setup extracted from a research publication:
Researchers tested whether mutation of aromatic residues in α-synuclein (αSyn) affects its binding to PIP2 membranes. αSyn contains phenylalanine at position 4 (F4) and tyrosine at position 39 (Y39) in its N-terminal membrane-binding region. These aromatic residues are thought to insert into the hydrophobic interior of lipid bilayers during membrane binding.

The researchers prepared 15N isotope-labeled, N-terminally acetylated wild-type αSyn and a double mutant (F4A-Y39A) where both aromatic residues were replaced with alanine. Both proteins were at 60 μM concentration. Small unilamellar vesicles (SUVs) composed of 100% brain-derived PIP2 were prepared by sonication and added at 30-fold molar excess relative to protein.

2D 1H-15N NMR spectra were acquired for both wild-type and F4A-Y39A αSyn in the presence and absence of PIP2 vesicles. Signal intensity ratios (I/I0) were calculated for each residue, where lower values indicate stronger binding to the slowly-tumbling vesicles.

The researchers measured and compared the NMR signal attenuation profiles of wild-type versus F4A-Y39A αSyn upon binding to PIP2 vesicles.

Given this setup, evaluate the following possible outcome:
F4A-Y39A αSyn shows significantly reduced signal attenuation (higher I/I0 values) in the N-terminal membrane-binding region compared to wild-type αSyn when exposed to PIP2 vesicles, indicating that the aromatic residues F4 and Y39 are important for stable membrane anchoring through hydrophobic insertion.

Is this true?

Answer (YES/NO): YES